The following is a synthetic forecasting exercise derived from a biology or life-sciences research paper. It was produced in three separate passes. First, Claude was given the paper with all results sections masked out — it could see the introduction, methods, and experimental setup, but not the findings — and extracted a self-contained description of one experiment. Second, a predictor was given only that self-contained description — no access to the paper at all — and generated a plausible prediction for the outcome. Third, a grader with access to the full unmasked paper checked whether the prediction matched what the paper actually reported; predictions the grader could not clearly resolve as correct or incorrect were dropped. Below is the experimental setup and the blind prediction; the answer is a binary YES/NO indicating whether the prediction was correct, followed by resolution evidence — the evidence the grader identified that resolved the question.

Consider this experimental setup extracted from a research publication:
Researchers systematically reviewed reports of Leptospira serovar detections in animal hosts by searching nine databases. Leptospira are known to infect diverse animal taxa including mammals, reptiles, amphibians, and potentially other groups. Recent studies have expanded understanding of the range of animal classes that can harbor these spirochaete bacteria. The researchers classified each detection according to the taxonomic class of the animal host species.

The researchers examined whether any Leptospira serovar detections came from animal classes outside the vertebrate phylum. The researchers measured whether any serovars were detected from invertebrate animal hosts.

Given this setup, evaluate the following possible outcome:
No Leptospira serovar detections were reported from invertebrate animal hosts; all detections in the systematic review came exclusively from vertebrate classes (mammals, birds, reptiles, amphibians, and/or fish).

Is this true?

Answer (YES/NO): NO